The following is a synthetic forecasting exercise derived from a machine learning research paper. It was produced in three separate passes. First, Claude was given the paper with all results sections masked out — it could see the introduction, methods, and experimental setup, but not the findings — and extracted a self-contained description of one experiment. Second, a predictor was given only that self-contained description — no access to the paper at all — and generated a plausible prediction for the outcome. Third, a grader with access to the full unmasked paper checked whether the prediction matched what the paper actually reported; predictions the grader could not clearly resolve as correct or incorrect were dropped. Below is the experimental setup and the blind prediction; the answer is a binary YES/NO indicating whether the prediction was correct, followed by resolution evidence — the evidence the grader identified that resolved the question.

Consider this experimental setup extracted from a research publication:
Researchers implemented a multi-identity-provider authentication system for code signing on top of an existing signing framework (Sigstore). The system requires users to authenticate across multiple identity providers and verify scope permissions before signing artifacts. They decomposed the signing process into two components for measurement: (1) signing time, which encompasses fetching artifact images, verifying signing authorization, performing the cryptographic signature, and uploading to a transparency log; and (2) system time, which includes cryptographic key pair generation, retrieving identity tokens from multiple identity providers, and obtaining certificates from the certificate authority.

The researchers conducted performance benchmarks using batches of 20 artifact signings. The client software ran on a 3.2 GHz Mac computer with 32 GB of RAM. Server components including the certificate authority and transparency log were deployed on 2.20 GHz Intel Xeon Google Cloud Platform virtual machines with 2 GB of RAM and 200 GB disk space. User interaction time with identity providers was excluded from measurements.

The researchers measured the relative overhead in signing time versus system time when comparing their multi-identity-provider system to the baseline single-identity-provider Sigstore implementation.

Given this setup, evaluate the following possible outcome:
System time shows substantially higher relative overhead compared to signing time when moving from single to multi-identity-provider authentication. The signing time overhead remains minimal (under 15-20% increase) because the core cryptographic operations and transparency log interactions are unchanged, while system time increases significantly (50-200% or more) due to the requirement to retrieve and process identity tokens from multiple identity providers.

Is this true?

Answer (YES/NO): YES